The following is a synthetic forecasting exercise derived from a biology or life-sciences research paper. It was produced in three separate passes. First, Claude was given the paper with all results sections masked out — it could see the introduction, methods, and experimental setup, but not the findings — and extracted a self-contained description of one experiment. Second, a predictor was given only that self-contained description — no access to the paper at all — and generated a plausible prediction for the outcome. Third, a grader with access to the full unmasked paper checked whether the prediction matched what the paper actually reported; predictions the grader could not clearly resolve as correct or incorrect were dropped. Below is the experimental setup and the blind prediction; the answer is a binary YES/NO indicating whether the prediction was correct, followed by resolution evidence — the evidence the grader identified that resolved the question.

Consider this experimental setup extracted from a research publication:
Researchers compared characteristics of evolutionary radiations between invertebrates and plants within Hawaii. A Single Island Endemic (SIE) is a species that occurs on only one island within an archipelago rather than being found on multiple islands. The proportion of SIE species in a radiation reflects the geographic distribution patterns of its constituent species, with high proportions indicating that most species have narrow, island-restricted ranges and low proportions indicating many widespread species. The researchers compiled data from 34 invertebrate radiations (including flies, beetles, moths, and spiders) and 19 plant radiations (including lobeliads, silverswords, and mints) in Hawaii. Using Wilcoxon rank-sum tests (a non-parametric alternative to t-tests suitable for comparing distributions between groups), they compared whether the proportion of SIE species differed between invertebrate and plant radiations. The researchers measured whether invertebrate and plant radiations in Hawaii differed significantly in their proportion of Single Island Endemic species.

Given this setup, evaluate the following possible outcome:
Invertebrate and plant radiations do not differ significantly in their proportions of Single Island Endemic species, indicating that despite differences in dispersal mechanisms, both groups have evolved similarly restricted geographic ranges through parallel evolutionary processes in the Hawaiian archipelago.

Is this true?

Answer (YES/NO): NO